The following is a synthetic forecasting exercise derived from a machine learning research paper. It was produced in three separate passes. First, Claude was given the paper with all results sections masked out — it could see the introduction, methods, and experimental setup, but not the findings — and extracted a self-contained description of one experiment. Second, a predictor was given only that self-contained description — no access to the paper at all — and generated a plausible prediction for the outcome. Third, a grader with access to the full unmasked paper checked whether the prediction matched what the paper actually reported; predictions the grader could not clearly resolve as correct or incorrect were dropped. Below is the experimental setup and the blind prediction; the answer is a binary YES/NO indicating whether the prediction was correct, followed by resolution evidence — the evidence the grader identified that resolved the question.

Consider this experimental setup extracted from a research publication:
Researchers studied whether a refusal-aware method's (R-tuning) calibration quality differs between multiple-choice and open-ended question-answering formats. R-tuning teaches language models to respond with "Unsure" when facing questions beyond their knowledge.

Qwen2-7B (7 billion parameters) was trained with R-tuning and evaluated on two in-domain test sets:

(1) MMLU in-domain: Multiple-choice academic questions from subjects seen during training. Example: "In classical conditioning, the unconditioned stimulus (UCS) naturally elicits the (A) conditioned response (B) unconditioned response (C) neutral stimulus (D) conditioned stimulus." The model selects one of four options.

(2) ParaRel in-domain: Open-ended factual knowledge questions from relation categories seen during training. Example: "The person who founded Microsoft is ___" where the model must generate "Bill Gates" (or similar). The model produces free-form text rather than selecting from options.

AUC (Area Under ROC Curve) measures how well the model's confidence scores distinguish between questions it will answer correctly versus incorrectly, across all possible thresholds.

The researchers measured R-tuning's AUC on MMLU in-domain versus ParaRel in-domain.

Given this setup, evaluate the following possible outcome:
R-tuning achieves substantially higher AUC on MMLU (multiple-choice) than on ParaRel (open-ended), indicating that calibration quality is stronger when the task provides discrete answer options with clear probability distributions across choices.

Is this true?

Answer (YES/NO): YES